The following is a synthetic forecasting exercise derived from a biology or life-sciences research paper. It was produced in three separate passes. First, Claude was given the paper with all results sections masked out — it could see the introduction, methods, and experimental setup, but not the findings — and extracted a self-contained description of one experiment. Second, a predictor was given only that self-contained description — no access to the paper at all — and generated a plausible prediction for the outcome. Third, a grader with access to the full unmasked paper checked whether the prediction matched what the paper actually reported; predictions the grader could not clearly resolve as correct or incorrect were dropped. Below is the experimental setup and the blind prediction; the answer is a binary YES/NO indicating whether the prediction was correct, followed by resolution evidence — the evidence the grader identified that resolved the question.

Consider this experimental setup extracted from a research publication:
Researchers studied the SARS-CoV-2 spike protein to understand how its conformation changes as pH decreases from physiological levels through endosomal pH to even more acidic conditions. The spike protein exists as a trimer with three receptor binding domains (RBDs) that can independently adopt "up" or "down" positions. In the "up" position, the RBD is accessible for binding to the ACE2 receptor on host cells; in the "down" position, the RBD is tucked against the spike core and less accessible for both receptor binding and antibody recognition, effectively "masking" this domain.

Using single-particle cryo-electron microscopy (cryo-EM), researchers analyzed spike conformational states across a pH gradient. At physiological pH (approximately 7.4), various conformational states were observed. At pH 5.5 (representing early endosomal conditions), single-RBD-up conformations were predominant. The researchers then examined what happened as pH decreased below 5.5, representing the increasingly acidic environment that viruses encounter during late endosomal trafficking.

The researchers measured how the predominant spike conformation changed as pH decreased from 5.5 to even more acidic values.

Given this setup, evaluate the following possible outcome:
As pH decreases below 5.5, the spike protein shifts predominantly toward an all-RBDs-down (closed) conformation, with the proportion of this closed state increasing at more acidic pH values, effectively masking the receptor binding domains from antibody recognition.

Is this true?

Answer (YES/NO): YES